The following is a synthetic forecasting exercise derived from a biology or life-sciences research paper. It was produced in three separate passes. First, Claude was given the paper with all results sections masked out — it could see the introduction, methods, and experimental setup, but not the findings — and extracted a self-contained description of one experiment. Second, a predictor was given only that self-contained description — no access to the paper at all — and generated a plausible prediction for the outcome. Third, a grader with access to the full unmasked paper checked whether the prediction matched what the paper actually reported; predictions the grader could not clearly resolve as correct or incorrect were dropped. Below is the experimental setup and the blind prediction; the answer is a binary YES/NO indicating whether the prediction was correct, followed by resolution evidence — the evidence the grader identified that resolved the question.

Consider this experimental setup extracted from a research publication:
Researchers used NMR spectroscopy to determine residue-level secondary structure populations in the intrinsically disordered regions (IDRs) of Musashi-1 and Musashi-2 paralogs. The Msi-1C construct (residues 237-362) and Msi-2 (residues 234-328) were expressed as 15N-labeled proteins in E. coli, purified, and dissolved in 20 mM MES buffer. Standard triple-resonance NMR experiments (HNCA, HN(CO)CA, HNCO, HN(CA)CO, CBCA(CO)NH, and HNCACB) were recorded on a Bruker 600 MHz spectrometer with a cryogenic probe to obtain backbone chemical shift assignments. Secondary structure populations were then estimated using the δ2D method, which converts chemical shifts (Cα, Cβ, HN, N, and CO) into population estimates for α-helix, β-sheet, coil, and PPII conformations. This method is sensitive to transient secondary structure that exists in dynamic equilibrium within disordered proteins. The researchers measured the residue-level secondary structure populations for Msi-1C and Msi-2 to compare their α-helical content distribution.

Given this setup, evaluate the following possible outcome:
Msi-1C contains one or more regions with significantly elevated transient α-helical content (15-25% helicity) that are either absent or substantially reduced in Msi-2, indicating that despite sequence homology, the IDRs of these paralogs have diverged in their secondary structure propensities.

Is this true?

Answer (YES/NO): NO